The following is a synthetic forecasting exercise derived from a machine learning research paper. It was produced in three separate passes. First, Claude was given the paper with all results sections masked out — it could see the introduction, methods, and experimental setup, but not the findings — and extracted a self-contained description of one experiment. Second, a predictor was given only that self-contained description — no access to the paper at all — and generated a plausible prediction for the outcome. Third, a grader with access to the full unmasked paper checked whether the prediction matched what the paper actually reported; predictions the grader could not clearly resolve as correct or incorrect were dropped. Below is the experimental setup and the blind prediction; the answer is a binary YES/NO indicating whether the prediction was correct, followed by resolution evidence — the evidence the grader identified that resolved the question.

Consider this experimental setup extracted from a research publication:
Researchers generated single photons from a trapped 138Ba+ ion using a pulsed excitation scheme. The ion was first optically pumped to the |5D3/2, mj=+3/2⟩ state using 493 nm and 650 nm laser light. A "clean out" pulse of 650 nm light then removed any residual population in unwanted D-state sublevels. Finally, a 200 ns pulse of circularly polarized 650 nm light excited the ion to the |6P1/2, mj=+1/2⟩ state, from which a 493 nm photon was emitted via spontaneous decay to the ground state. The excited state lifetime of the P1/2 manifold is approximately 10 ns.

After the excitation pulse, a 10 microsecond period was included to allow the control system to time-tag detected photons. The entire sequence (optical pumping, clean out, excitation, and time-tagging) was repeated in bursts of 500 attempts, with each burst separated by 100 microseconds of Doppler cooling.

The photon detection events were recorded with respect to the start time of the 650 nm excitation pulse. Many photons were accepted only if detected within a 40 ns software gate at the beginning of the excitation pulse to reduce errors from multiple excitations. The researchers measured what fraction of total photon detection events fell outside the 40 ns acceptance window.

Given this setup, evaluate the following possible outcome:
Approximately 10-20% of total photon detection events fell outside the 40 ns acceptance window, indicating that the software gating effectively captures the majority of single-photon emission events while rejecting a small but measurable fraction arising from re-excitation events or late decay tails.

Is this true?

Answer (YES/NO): YES